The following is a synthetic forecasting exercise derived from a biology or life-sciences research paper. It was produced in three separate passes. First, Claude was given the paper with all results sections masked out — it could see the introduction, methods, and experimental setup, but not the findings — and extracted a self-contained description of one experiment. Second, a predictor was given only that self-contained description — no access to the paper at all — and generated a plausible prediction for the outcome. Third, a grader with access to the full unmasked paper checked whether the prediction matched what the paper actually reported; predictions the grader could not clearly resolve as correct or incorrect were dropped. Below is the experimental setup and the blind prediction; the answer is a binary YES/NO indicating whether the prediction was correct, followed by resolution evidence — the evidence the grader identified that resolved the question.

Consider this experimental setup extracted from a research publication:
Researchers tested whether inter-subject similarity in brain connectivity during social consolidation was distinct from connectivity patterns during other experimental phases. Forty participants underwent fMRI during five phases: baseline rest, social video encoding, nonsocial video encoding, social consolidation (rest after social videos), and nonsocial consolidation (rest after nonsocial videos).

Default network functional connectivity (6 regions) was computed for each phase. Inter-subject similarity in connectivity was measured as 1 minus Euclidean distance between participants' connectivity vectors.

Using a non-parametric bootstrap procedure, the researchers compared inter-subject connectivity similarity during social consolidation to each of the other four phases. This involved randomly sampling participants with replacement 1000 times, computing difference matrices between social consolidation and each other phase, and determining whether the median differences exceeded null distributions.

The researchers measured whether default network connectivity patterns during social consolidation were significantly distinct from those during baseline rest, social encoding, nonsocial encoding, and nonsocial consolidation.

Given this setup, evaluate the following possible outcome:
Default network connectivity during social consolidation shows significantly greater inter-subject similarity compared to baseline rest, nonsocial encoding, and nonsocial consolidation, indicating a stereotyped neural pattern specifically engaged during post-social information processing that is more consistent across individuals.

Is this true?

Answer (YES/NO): NO